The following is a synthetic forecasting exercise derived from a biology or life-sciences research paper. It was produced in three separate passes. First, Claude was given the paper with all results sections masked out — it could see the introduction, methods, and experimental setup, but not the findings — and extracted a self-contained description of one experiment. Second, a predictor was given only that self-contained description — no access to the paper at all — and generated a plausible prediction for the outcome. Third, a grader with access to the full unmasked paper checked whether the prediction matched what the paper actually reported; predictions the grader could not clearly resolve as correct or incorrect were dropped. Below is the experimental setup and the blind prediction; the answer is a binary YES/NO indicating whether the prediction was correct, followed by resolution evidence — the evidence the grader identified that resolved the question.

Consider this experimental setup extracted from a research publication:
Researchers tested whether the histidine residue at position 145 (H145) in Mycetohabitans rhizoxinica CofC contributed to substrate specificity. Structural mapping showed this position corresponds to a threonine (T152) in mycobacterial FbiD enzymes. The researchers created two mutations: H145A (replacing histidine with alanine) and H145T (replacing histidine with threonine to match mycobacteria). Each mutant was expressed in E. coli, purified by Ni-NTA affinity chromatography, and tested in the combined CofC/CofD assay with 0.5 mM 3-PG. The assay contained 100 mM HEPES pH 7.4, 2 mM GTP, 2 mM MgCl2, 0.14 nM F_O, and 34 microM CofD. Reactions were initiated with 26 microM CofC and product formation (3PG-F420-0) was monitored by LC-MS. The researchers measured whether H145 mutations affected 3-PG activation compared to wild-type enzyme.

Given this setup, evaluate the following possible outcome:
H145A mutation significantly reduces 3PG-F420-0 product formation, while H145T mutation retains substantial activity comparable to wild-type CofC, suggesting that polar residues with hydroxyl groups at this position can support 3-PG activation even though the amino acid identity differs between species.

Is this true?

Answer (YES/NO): NO